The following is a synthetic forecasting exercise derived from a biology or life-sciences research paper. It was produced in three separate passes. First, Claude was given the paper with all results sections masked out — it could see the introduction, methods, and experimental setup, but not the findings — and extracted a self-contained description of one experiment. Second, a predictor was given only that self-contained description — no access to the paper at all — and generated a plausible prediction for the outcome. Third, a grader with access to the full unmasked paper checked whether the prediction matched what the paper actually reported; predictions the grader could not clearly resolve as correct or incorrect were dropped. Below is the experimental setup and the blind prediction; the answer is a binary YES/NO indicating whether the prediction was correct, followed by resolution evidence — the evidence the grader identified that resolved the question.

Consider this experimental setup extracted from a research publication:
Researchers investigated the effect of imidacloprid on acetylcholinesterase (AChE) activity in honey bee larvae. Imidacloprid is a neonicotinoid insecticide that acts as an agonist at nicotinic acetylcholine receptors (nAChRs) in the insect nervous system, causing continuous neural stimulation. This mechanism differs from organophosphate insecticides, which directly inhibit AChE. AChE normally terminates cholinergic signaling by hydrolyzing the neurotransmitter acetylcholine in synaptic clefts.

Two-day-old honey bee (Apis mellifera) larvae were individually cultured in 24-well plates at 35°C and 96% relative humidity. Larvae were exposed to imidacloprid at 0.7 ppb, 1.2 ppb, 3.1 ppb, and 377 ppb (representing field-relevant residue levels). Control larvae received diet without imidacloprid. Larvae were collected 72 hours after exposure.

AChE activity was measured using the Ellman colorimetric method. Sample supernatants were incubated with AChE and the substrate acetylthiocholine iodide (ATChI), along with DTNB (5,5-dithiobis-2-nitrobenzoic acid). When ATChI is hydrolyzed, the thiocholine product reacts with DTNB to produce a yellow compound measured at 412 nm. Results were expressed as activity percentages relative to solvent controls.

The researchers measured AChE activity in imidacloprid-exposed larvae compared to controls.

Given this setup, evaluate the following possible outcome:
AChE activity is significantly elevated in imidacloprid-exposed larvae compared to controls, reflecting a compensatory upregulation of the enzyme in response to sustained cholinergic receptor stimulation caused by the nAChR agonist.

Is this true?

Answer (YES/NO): NO